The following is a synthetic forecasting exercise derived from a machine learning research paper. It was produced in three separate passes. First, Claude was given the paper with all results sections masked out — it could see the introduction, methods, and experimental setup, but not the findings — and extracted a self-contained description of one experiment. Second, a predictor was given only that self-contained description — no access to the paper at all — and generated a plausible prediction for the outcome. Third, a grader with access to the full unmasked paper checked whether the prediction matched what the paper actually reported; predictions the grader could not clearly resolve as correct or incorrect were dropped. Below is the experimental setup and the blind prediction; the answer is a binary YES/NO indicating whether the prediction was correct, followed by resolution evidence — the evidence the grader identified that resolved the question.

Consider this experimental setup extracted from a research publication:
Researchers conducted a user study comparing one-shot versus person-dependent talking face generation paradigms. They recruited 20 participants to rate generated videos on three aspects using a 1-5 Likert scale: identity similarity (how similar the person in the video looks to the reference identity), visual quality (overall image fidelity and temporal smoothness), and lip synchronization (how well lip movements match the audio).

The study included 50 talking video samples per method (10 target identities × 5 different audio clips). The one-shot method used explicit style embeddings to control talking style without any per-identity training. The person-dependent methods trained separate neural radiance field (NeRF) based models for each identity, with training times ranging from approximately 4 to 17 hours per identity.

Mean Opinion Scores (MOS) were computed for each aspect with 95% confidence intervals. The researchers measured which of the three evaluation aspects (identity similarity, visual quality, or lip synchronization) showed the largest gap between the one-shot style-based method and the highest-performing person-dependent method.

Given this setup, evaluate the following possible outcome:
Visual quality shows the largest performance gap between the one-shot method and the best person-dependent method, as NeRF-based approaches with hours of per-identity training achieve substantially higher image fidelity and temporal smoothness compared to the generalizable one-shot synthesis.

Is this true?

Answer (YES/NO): NO